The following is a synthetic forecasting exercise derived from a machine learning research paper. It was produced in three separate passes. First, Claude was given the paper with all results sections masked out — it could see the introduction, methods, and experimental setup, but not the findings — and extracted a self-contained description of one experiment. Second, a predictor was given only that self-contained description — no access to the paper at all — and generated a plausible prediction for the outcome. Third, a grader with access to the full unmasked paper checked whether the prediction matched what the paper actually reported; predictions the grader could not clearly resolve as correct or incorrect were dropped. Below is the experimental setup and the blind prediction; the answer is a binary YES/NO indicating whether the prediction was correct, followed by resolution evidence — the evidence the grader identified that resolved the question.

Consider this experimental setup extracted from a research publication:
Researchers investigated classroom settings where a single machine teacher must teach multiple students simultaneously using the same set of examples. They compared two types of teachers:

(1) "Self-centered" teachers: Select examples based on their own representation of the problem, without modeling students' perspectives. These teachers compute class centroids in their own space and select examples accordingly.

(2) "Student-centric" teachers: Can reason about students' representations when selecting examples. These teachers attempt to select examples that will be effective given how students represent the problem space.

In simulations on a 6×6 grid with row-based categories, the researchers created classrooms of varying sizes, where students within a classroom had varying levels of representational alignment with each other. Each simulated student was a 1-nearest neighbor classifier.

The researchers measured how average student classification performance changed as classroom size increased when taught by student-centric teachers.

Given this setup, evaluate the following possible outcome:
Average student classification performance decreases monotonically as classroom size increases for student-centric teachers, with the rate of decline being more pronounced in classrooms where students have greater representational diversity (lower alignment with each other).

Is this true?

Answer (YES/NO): NO